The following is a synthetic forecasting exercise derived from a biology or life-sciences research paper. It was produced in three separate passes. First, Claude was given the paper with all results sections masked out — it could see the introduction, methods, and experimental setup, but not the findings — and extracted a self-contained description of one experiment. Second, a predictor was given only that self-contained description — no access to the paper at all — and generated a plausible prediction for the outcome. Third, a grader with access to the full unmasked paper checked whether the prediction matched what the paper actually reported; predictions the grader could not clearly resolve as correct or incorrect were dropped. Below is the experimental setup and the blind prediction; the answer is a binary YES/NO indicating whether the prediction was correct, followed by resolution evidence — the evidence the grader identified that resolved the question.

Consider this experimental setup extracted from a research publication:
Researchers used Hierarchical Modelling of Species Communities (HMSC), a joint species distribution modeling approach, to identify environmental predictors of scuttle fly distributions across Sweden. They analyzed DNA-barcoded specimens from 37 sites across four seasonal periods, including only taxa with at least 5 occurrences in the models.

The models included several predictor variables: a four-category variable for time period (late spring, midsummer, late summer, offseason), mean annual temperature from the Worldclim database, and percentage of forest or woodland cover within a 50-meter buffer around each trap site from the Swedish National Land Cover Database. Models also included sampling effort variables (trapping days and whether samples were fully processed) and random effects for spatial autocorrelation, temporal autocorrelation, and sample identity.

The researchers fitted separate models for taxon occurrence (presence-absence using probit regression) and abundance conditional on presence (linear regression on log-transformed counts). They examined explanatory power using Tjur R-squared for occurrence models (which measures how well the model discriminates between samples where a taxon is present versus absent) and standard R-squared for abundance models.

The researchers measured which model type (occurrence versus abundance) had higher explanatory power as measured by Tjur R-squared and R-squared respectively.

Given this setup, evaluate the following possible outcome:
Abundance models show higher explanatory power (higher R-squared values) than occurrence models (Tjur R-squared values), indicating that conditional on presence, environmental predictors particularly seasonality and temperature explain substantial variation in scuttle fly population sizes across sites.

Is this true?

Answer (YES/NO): YES